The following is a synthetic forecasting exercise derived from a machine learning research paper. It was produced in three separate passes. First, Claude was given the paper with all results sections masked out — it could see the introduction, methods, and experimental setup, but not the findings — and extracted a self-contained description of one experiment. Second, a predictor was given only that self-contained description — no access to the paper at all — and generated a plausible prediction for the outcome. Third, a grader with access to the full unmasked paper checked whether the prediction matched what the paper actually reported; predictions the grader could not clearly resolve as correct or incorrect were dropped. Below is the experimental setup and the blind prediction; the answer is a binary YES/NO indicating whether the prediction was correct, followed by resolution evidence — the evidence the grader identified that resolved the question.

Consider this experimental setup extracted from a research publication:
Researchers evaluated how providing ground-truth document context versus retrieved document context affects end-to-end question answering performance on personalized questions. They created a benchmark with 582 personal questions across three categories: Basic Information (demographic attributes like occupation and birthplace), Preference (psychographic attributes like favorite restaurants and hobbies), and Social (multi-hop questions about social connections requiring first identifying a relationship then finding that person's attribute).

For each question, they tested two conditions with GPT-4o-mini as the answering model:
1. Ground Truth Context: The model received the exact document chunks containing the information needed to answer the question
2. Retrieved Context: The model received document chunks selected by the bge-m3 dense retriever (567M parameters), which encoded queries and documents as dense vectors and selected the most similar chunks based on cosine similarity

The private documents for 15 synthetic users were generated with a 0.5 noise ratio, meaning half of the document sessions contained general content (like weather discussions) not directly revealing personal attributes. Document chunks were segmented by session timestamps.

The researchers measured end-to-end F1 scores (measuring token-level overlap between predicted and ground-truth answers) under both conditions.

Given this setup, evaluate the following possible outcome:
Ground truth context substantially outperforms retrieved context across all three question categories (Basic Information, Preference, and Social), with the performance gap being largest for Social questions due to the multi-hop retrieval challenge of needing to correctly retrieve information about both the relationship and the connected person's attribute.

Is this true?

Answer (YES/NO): NO